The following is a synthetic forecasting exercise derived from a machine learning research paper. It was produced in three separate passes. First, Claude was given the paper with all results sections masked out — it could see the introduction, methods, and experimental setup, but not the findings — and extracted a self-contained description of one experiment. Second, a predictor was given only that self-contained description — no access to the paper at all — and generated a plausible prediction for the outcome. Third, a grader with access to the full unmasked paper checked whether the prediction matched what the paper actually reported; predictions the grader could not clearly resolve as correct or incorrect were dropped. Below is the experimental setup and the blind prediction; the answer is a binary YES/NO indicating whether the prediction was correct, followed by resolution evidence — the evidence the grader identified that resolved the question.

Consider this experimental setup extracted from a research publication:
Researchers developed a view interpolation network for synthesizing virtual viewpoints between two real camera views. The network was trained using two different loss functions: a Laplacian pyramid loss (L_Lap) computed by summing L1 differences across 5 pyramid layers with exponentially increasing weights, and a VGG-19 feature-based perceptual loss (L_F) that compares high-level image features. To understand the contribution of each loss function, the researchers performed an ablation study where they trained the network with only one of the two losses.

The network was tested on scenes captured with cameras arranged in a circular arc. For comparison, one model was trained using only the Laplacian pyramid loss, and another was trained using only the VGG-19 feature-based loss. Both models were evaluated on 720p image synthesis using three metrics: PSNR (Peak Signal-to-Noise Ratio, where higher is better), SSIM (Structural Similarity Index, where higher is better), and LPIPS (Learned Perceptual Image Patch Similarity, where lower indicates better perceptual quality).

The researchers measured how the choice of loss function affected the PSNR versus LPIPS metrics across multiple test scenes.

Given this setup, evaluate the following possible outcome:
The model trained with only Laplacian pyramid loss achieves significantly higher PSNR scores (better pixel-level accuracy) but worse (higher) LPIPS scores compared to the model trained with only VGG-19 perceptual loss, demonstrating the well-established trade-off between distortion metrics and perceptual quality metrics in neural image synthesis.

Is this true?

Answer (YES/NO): NO